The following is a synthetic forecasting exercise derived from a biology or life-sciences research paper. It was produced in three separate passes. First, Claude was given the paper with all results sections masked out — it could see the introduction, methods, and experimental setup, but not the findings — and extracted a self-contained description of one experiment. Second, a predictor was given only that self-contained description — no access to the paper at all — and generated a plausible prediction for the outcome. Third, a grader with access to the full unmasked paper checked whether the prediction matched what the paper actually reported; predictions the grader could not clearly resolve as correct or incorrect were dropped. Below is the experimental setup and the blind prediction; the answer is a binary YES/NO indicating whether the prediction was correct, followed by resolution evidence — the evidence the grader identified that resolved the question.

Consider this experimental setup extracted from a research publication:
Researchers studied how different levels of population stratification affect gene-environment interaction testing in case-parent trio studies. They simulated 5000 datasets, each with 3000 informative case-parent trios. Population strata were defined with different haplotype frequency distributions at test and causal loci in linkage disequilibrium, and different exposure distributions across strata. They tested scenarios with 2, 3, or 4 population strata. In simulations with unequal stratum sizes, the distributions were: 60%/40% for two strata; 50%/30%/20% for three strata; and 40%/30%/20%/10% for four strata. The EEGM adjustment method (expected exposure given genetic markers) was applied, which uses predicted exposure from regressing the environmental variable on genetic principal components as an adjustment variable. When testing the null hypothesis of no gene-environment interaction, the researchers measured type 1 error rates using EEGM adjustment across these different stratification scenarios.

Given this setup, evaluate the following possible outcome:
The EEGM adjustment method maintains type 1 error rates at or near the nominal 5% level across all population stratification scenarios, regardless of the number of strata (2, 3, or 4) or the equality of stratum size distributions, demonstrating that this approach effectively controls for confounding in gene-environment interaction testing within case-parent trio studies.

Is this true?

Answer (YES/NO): NO